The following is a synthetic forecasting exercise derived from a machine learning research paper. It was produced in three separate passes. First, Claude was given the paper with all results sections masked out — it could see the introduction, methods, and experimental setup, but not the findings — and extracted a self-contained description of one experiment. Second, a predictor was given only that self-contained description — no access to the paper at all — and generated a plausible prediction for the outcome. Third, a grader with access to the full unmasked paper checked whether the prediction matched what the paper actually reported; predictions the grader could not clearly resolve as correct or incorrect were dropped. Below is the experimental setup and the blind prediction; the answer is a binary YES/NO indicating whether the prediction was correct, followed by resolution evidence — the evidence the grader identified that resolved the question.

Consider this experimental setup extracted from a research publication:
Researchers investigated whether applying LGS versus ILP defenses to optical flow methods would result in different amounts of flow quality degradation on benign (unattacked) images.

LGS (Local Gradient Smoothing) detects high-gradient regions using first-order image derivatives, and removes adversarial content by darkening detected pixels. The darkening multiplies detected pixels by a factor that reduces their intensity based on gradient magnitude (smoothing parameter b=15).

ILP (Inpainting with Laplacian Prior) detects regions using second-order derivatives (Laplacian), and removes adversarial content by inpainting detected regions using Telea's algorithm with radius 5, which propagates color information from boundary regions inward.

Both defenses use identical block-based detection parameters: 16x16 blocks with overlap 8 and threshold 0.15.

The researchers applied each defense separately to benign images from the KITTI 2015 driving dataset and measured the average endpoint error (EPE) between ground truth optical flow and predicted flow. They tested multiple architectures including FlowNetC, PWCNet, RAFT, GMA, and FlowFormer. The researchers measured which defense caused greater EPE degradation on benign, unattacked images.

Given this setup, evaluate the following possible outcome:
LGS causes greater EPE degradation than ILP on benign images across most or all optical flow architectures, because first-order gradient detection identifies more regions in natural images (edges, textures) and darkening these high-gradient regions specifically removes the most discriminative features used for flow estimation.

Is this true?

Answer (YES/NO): YES